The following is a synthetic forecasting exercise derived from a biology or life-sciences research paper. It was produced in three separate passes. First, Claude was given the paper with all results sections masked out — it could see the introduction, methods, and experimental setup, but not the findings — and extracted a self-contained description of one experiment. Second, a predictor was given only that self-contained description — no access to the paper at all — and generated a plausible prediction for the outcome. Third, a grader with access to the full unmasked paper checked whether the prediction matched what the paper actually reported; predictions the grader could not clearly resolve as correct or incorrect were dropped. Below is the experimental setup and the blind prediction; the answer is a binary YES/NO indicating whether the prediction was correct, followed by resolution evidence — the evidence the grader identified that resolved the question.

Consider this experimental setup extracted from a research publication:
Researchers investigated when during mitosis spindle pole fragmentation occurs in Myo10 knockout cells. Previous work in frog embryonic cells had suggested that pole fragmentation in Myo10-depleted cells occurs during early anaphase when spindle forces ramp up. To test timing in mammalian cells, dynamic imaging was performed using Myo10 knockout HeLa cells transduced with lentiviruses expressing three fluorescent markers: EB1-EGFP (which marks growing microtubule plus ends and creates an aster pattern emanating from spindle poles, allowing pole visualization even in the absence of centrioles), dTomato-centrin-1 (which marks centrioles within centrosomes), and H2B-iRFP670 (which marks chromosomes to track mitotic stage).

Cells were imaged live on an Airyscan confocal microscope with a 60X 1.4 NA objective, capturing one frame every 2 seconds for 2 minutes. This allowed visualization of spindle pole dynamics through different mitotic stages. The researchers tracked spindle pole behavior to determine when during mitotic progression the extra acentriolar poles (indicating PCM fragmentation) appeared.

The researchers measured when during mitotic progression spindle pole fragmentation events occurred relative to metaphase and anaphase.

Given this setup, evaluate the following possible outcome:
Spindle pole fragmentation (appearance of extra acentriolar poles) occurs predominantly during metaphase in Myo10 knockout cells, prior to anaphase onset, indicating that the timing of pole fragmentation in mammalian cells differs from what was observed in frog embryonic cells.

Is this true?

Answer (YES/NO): YES